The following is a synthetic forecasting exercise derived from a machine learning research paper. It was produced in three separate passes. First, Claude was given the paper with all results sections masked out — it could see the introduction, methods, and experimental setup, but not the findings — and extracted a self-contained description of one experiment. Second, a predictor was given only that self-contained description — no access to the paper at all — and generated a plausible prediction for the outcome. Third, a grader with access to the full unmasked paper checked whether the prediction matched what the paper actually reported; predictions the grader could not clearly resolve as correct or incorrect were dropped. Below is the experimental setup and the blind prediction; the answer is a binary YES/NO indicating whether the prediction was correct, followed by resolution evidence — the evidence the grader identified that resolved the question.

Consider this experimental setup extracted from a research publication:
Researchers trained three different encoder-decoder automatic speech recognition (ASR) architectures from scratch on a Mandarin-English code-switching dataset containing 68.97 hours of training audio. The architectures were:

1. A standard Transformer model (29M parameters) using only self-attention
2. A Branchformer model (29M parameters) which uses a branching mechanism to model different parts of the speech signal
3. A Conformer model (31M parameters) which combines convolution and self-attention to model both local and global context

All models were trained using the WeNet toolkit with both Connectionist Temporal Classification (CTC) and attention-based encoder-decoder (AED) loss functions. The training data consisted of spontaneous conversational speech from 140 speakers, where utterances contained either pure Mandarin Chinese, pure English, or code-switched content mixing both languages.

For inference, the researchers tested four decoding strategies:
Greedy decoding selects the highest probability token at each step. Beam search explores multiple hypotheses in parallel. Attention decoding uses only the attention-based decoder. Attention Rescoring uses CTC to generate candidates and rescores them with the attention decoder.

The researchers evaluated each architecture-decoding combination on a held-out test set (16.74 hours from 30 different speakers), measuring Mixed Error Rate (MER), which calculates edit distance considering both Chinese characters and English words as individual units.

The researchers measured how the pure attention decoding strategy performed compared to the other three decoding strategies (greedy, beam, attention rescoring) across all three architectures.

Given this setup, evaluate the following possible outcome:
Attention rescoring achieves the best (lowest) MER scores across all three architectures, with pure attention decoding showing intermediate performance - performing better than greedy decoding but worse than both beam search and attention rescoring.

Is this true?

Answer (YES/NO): NO